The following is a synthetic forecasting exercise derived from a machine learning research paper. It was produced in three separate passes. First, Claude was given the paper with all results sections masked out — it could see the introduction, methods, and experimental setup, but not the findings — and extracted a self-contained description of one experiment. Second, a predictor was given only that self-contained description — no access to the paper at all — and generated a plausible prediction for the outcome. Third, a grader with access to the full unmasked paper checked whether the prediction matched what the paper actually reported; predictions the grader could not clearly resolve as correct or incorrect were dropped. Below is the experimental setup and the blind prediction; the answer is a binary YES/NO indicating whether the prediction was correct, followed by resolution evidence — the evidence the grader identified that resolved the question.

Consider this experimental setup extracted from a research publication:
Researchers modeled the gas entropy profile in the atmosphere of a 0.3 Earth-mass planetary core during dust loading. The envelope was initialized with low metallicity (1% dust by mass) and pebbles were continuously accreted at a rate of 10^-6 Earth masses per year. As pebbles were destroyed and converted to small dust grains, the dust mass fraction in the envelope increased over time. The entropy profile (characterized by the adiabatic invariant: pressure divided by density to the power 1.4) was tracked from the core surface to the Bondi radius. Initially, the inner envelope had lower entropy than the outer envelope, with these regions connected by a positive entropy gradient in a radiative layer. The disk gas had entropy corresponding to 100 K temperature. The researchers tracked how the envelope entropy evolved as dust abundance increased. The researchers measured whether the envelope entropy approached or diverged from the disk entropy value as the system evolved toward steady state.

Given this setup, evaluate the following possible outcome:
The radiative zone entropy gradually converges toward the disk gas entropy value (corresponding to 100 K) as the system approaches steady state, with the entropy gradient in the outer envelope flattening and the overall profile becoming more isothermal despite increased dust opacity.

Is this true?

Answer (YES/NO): NO